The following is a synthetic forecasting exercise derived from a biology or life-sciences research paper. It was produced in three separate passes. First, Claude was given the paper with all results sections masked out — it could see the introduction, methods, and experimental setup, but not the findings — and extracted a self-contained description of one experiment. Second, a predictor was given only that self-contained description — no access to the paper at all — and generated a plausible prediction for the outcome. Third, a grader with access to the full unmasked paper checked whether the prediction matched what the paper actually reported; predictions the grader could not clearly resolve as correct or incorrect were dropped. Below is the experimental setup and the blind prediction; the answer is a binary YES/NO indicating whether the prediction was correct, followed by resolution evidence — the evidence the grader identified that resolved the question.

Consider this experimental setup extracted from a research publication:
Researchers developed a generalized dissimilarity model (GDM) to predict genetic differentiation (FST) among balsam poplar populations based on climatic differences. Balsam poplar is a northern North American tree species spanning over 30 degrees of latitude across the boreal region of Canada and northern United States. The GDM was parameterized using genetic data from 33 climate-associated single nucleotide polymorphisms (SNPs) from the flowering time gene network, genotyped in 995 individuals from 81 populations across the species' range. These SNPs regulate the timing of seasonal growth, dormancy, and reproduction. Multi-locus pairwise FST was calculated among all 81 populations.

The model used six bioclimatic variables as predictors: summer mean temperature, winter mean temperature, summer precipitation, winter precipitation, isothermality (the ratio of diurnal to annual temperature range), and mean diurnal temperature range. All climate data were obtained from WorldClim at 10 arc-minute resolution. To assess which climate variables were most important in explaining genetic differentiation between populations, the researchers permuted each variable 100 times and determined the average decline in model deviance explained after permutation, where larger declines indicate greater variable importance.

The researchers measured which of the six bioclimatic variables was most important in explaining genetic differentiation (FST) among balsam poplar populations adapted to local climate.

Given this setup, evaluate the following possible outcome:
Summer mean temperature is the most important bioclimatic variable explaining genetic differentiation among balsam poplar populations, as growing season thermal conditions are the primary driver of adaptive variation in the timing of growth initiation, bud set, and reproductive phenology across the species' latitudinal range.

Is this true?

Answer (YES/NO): NO